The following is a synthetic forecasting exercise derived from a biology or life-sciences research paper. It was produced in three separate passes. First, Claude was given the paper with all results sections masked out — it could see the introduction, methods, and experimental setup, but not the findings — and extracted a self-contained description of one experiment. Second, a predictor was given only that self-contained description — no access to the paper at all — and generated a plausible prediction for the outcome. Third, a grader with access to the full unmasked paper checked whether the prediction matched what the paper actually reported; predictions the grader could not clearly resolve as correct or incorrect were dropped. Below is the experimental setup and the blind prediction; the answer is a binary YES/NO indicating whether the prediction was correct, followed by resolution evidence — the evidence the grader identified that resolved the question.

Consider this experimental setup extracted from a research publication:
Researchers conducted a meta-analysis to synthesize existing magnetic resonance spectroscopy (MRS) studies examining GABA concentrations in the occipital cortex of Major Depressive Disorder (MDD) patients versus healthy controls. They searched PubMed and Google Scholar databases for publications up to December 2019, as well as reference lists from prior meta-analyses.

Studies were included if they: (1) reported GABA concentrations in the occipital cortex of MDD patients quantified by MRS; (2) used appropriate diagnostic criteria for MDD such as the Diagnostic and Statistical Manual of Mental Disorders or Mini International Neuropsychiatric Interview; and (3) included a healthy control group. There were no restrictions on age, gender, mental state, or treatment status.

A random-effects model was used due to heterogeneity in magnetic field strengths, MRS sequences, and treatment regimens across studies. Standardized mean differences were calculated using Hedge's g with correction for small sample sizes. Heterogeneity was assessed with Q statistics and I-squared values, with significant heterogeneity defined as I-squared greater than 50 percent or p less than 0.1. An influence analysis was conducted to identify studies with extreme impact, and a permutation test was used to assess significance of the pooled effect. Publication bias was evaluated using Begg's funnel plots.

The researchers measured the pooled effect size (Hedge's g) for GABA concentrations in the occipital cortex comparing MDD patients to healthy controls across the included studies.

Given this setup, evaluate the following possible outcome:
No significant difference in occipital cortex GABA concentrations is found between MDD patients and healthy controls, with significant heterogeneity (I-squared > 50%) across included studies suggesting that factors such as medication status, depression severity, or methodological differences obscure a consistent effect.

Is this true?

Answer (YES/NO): NO